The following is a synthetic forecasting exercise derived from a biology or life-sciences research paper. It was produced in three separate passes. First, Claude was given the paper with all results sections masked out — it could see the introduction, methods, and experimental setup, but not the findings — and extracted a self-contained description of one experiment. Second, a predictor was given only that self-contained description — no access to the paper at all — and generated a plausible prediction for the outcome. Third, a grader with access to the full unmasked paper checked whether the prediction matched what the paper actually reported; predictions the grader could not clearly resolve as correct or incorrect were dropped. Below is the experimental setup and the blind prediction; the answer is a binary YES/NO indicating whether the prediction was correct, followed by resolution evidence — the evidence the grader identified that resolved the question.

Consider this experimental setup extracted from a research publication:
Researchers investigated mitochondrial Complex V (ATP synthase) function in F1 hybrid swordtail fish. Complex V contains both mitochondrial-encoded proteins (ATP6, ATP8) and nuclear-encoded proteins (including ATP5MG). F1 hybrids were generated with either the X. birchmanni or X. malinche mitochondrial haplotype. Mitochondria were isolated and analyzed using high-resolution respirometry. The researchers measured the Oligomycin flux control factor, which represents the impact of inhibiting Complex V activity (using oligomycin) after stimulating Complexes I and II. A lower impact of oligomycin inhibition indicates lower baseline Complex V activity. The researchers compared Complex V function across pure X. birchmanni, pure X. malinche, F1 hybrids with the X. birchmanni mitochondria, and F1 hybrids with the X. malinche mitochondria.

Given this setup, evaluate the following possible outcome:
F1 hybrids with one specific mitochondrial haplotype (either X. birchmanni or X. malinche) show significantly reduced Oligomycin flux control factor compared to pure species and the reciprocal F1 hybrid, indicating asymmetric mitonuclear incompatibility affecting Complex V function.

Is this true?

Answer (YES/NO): NO